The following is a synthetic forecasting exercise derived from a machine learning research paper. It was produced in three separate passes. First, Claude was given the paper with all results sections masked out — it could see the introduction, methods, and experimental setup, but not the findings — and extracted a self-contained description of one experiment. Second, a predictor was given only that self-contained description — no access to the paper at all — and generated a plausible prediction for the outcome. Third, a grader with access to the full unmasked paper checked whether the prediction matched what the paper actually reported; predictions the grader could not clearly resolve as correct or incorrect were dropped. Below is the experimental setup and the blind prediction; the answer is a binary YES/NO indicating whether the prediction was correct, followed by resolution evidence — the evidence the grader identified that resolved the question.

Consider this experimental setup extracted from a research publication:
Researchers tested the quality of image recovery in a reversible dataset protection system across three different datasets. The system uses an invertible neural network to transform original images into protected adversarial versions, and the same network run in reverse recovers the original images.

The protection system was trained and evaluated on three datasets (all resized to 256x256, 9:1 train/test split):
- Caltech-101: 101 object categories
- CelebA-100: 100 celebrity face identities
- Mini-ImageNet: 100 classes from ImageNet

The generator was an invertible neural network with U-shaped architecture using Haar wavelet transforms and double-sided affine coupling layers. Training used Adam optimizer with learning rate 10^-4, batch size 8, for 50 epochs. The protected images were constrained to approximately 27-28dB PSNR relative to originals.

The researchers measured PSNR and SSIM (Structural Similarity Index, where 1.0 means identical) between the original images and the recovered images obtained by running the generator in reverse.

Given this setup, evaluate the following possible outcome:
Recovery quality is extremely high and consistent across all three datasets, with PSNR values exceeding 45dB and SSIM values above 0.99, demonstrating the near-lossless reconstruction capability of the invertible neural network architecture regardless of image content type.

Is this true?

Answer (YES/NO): NO